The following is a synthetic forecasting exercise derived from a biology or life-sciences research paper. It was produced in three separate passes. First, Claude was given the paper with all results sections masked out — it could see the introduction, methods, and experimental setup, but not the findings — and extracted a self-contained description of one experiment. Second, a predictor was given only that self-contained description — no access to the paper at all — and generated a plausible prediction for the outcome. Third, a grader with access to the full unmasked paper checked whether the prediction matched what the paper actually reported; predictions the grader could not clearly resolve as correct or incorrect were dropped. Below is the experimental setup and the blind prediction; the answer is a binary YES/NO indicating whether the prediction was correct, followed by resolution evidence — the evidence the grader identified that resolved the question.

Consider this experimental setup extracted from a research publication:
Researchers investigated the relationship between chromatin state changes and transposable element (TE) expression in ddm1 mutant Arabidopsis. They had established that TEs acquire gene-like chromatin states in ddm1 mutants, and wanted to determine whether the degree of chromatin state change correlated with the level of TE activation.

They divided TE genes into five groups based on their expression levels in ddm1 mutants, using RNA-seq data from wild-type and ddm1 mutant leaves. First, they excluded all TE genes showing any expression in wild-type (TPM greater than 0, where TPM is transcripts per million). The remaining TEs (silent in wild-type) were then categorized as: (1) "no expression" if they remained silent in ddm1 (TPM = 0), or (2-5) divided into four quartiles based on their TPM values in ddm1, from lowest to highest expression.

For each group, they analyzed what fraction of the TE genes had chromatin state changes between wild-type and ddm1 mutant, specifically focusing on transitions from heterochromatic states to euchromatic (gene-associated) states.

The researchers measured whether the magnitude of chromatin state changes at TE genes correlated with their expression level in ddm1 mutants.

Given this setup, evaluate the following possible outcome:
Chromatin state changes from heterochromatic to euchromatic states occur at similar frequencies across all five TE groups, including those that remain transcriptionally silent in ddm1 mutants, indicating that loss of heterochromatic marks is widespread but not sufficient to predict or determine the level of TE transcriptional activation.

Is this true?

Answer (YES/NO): NO